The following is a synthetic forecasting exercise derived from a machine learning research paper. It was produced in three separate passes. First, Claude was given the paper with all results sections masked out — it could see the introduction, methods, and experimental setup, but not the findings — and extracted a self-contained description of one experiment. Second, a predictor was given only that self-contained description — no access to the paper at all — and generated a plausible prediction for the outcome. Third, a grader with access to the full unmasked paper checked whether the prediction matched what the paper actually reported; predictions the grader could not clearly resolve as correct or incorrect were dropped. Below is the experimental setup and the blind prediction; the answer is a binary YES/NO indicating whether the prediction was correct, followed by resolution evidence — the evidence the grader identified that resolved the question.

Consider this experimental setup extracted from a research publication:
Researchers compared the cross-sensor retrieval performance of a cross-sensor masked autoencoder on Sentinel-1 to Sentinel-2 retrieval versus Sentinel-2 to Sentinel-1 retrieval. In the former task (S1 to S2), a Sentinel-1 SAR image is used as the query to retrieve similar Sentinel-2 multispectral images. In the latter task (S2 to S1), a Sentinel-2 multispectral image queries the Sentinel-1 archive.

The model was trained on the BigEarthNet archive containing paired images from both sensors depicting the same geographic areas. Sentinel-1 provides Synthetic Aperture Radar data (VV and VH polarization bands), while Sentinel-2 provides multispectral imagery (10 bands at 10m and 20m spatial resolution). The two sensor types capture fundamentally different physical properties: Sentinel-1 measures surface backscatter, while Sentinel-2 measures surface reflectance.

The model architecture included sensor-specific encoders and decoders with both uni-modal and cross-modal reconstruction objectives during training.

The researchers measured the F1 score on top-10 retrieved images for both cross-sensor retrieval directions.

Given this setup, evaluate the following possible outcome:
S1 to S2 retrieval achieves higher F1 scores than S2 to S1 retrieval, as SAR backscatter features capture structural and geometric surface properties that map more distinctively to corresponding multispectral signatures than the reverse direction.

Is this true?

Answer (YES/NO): NO